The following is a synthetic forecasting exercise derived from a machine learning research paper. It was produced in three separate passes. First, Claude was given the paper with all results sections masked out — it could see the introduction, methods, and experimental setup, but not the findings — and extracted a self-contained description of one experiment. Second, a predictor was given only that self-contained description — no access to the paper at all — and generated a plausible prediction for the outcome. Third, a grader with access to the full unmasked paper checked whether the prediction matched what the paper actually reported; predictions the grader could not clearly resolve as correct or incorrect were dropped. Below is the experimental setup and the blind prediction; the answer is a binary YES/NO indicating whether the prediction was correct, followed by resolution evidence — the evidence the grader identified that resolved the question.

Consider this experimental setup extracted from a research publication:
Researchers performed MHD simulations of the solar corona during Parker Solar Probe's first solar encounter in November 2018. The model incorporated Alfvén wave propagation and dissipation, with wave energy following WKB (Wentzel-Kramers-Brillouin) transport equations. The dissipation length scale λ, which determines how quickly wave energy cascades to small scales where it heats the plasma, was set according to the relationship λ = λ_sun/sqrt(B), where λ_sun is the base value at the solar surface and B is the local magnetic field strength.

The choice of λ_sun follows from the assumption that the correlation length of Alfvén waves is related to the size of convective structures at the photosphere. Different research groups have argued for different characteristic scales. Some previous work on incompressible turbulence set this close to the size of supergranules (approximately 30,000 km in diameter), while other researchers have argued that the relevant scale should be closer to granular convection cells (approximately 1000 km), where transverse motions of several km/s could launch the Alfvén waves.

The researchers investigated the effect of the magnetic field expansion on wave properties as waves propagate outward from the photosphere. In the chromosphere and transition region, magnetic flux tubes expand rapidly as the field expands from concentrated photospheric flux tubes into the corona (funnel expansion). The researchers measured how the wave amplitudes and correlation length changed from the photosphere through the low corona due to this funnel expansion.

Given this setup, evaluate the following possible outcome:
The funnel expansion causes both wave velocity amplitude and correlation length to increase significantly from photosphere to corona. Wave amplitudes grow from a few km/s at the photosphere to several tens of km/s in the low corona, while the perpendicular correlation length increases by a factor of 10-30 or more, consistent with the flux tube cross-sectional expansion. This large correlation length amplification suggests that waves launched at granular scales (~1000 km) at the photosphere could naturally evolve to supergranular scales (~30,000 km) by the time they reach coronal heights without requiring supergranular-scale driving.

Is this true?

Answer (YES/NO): NO